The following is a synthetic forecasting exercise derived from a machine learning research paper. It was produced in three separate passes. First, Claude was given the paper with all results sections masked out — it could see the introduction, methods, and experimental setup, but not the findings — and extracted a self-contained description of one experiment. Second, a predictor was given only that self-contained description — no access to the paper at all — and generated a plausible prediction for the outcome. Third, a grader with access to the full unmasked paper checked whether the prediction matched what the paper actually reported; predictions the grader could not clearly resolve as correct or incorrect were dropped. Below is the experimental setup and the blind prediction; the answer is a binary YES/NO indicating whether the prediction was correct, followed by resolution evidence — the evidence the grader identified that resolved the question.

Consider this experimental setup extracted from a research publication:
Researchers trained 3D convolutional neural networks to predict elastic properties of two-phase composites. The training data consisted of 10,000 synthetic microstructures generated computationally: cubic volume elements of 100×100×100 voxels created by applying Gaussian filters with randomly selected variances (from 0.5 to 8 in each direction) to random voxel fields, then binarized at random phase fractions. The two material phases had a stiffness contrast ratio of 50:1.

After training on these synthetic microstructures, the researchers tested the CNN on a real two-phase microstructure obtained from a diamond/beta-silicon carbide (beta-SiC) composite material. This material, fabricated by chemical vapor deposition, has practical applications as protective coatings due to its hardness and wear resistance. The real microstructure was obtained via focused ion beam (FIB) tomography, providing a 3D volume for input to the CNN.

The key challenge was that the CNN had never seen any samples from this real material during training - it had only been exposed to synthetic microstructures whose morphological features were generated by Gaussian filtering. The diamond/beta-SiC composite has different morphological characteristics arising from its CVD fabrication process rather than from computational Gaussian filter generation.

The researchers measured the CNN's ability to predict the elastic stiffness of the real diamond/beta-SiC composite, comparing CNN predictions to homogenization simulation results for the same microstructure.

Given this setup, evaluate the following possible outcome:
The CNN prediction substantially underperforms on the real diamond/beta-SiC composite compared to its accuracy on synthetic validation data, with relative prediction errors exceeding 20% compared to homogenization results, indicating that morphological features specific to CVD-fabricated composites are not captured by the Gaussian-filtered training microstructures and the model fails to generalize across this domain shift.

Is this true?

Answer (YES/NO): NO